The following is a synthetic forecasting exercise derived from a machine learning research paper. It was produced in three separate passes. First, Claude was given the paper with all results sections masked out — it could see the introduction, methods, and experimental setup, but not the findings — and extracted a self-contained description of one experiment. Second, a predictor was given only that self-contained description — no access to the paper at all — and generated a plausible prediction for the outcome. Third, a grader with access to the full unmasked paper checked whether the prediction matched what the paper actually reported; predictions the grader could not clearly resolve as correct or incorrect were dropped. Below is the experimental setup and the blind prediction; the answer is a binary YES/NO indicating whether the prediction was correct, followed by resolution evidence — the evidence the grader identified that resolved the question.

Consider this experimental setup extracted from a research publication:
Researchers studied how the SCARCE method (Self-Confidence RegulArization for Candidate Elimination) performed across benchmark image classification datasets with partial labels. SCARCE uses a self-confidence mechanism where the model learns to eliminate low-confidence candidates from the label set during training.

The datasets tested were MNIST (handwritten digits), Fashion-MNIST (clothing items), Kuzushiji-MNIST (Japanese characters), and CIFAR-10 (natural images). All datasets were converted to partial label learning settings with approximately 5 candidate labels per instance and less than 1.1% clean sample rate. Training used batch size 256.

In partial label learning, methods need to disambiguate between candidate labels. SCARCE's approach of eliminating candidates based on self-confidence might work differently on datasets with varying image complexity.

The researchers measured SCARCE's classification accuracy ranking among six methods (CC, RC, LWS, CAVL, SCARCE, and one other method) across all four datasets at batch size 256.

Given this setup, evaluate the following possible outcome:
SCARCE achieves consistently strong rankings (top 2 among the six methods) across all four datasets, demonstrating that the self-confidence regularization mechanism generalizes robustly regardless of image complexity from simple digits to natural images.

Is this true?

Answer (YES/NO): NO